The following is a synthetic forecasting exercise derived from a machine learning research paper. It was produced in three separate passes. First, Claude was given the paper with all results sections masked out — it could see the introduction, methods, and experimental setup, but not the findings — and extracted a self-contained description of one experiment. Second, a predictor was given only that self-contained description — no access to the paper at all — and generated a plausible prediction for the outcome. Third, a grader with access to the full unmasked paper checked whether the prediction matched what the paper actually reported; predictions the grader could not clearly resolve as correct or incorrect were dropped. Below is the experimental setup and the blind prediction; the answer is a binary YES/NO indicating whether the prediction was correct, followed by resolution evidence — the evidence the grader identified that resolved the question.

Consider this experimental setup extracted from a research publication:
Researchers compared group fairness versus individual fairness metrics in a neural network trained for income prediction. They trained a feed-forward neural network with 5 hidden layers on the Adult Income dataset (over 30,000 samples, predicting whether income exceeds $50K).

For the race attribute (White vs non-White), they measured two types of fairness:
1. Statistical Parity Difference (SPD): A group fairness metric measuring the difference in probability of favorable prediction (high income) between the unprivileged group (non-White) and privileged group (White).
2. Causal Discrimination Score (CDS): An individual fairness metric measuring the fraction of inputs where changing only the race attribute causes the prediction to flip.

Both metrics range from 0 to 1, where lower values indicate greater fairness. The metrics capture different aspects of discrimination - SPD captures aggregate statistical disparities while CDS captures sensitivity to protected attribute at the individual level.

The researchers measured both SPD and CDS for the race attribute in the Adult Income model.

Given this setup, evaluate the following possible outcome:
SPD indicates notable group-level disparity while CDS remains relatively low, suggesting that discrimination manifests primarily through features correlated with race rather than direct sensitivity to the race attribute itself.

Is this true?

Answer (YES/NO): NO